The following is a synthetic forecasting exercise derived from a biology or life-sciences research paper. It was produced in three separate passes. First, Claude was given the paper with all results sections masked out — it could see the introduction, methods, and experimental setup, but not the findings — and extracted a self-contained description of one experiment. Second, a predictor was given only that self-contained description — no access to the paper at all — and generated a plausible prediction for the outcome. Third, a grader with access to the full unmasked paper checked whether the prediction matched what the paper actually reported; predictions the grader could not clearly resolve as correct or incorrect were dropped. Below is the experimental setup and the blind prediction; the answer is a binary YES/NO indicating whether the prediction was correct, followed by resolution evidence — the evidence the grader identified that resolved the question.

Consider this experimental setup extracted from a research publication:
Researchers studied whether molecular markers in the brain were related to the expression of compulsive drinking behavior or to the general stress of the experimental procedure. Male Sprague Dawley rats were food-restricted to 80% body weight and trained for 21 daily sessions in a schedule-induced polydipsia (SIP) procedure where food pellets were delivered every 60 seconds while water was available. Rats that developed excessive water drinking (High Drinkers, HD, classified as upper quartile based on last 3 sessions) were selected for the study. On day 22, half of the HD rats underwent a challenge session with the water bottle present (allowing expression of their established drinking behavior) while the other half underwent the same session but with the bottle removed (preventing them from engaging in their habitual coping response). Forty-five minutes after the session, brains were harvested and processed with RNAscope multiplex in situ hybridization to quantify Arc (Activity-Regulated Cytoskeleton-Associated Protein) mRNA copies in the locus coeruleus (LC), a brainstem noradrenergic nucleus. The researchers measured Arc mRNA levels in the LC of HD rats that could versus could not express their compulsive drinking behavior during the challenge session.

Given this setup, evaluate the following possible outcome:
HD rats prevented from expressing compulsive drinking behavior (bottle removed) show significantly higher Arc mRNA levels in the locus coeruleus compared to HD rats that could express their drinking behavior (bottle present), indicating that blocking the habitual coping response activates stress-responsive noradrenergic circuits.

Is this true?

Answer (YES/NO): YES